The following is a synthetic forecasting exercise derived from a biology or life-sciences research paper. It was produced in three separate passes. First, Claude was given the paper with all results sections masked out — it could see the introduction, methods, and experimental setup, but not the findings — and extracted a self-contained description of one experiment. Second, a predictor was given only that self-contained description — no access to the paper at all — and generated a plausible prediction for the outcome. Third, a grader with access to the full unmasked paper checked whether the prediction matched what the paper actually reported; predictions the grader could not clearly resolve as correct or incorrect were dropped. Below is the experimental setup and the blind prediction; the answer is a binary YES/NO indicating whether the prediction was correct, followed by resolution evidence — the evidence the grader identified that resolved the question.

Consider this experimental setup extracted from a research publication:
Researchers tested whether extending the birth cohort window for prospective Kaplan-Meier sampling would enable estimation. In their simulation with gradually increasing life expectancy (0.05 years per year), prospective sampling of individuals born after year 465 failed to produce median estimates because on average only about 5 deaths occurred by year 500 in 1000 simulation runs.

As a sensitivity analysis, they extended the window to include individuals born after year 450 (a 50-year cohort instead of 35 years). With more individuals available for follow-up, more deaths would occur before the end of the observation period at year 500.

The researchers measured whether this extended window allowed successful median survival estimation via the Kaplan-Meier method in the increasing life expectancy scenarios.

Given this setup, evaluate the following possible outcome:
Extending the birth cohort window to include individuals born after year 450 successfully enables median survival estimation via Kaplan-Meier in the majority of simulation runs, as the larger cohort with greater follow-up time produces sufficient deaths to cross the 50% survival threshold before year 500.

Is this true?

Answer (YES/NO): YES